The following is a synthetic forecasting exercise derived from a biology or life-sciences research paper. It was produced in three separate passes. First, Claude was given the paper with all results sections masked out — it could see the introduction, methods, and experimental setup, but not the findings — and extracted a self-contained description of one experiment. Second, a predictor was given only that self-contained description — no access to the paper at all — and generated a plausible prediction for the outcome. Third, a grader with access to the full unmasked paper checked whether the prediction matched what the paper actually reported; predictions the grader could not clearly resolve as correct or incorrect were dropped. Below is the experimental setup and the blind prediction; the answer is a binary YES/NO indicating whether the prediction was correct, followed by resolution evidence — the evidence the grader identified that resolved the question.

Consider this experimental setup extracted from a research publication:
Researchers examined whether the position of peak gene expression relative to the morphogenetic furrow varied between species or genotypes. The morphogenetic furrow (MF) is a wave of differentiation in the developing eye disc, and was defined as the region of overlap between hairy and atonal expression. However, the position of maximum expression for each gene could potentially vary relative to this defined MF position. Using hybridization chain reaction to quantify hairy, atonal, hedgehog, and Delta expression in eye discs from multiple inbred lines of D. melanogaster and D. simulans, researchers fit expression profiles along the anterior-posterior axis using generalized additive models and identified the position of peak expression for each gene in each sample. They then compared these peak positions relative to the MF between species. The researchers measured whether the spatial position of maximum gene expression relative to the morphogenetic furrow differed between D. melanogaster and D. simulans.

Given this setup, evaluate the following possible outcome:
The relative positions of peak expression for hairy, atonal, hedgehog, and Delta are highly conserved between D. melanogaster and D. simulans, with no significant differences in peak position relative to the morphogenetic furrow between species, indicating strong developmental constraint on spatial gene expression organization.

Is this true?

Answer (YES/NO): YES